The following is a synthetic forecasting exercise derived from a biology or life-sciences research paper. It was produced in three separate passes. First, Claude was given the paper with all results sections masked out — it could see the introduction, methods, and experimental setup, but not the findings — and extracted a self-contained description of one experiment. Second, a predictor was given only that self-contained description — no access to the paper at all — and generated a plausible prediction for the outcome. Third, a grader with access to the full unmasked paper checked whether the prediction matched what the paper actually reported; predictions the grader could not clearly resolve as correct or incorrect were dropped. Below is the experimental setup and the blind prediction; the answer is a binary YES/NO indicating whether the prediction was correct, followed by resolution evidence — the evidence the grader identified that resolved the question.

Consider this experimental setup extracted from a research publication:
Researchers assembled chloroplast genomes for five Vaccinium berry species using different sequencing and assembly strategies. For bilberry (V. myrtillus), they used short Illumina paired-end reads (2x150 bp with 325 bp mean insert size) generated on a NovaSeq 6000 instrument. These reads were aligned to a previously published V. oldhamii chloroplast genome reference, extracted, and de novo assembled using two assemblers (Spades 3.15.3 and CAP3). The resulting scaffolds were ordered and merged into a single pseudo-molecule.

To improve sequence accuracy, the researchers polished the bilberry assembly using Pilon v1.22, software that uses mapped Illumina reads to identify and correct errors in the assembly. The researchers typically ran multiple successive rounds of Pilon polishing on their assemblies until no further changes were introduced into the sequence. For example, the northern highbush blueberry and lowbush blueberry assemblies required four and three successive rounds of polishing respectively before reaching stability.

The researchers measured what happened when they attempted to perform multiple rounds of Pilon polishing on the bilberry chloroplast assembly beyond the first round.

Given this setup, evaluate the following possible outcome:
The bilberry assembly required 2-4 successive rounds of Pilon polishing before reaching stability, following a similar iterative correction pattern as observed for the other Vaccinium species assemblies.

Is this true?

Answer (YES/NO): NO